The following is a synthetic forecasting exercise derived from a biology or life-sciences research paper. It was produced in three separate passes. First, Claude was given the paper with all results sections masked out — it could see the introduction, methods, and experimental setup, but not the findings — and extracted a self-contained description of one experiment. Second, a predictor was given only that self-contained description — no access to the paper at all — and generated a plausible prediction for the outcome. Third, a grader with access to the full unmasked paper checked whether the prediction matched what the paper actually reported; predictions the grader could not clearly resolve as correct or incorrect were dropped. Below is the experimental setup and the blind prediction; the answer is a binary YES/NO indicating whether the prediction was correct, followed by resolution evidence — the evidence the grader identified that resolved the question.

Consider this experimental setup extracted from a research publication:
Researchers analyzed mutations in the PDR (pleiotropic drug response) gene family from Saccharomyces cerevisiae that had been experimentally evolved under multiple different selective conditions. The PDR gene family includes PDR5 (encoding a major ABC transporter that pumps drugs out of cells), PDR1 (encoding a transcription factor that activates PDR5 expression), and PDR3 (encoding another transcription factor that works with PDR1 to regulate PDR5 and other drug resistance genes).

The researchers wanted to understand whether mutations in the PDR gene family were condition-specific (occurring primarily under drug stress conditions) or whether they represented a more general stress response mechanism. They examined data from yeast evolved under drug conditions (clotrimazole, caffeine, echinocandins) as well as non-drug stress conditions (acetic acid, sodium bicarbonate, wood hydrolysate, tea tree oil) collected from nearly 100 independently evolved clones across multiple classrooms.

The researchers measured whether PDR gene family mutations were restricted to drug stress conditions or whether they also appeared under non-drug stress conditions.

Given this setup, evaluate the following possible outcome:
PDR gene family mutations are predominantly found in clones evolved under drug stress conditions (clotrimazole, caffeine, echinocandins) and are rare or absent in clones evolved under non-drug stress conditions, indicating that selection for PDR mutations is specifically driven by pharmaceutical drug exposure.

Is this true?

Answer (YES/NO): NO